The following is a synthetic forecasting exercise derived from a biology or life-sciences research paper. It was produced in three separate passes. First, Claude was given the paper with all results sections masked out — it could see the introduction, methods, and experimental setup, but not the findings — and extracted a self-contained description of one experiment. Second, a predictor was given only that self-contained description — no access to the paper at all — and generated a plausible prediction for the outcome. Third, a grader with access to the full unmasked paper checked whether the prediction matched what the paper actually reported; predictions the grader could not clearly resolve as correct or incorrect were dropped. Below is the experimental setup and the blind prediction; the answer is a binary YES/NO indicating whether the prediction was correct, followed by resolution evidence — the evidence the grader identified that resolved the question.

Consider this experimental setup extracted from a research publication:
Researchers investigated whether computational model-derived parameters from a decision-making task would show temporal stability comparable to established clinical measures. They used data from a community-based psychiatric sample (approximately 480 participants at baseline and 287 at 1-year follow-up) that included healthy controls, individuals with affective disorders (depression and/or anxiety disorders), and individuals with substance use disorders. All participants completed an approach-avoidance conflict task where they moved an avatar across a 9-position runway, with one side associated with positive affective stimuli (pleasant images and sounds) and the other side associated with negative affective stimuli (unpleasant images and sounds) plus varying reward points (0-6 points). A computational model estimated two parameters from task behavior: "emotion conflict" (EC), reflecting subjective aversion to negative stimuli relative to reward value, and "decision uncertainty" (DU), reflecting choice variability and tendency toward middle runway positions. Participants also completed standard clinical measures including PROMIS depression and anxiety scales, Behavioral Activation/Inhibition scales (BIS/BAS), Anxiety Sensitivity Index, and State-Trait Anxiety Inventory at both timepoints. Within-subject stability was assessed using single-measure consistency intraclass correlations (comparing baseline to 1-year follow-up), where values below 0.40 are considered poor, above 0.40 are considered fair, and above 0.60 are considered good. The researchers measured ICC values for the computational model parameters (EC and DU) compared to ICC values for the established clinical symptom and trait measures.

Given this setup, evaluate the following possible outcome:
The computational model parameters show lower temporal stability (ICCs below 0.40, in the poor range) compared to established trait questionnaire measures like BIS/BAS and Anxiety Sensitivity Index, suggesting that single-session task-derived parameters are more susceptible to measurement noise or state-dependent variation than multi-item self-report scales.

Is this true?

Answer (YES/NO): NO